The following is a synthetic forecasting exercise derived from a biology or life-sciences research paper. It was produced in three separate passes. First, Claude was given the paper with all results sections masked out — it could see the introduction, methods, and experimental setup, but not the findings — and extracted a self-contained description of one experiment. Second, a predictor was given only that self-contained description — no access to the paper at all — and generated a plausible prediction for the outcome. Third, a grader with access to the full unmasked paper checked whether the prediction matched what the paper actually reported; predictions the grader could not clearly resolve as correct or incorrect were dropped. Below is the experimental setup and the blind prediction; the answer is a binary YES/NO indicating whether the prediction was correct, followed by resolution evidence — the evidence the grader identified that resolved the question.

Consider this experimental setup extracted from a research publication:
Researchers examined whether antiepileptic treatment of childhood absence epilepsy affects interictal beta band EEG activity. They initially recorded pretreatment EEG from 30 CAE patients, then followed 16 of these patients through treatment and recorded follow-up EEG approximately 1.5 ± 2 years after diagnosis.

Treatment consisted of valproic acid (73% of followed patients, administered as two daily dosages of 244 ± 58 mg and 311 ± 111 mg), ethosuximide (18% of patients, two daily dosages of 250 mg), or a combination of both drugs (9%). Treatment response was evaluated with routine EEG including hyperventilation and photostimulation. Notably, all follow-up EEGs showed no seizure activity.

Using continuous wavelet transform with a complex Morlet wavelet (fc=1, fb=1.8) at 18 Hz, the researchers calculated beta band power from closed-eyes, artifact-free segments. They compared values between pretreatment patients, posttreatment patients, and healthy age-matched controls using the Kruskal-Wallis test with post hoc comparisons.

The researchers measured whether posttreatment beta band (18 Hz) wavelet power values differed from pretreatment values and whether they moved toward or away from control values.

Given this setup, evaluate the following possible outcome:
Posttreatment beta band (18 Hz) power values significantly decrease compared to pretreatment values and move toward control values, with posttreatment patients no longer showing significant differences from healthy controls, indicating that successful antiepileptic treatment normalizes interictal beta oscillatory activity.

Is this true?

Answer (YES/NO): NO